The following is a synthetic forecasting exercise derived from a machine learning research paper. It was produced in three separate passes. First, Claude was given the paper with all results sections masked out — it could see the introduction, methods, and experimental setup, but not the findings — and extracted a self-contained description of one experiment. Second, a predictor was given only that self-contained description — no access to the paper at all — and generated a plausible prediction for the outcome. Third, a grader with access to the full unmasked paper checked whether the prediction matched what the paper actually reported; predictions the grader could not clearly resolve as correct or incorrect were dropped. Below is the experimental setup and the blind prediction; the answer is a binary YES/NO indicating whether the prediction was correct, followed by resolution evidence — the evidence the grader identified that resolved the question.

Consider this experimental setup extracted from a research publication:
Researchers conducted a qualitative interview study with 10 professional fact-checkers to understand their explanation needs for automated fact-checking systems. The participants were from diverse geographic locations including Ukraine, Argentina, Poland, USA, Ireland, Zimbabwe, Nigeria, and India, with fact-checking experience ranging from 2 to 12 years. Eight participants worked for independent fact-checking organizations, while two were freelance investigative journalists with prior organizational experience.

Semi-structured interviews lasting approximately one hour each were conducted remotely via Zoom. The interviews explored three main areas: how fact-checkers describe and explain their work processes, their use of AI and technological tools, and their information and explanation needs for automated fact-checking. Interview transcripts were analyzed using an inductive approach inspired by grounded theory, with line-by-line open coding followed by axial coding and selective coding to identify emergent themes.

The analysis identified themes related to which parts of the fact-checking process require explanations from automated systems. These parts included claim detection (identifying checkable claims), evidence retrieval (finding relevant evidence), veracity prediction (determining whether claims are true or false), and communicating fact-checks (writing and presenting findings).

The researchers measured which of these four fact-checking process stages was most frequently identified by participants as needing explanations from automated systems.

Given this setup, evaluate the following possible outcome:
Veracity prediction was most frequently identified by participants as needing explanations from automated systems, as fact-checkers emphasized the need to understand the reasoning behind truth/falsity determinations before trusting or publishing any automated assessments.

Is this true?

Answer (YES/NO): NO